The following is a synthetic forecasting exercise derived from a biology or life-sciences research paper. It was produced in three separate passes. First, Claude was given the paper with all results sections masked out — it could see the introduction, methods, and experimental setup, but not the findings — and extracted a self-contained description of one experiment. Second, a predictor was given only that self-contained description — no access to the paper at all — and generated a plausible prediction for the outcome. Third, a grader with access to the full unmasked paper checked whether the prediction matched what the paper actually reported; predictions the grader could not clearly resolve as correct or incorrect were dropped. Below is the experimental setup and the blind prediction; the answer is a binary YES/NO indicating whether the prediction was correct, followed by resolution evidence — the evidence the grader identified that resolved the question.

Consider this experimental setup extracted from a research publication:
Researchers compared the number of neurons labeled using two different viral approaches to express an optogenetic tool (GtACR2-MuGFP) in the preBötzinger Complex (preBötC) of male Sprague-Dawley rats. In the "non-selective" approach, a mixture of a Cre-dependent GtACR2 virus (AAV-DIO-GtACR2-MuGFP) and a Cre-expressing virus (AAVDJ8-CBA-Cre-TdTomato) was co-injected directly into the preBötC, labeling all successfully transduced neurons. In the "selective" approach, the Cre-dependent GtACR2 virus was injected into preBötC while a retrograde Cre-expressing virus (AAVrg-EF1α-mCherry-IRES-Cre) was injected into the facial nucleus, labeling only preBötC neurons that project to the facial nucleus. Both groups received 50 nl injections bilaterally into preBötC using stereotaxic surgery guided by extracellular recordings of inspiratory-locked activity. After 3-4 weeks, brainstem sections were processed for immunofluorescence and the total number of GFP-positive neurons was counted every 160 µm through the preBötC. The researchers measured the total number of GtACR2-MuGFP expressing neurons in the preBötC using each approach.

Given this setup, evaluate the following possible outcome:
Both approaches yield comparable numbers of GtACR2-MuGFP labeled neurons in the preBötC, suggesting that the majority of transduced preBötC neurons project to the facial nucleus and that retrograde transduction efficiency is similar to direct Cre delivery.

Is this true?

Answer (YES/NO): NO